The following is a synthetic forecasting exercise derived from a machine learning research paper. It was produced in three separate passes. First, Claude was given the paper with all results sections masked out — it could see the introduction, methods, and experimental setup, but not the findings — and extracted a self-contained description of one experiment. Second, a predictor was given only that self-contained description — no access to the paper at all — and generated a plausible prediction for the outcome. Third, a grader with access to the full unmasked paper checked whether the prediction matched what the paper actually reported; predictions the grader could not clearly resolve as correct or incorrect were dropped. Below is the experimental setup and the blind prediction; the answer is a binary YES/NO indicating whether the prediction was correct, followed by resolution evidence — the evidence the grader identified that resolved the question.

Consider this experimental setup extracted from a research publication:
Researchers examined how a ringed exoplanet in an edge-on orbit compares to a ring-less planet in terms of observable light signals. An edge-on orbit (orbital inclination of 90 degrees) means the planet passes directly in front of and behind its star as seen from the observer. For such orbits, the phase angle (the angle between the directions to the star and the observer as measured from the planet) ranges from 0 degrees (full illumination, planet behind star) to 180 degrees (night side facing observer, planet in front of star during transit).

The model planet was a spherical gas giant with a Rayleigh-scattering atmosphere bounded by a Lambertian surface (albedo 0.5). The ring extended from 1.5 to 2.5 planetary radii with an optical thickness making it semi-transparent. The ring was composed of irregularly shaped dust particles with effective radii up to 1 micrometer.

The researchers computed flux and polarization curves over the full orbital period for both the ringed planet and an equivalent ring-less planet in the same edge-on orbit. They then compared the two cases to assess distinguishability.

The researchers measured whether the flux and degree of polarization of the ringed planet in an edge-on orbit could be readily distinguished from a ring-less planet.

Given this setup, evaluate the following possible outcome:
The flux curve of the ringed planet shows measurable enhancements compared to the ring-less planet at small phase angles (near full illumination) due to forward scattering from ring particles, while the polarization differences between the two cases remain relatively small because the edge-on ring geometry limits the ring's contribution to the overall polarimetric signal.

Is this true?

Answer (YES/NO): NO